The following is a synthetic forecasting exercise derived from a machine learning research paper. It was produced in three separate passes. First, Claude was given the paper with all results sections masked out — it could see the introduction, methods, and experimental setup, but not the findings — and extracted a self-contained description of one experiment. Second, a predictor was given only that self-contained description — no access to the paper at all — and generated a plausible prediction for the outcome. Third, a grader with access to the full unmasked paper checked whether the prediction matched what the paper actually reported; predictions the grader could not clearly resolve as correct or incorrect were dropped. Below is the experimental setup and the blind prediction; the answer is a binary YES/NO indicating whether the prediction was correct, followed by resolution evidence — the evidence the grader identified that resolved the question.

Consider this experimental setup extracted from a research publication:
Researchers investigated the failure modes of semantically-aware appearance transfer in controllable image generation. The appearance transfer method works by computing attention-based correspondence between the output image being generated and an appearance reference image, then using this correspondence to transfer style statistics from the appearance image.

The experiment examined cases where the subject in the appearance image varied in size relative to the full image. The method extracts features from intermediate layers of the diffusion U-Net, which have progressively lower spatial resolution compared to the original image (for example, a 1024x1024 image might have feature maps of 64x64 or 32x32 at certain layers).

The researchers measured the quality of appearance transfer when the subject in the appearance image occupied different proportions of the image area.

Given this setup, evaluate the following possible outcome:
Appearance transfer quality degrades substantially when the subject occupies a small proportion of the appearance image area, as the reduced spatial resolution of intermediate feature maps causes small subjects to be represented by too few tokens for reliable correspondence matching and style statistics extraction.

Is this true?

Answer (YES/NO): YES